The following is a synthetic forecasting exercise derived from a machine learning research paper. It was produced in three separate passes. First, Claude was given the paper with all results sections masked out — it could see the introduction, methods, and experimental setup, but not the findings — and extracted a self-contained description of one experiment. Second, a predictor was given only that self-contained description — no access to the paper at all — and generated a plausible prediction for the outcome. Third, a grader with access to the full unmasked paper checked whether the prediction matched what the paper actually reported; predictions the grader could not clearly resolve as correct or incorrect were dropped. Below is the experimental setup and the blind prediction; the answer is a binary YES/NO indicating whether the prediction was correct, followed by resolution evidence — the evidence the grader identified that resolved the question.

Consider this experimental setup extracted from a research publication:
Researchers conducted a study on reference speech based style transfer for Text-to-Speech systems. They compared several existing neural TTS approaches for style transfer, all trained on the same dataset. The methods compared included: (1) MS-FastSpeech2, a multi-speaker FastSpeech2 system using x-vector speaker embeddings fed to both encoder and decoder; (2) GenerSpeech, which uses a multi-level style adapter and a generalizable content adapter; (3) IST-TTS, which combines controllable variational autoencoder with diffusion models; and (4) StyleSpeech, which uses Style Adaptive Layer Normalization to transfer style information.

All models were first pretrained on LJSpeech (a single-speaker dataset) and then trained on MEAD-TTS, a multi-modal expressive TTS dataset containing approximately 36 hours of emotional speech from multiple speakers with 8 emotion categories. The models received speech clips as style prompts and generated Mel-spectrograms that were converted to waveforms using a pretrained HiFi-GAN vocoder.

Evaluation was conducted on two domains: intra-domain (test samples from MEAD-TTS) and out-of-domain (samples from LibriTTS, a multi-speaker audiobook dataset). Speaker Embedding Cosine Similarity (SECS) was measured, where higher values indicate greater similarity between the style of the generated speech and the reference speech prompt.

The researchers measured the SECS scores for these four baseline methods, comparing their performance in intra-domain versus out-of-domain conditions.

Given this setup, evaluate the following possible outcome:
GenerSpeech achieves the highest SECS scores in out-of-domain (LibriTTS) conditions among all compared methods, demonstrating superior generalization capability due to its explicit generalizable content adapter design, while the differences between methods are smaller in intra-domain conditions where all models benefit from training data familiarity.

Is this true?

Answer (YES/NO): YES